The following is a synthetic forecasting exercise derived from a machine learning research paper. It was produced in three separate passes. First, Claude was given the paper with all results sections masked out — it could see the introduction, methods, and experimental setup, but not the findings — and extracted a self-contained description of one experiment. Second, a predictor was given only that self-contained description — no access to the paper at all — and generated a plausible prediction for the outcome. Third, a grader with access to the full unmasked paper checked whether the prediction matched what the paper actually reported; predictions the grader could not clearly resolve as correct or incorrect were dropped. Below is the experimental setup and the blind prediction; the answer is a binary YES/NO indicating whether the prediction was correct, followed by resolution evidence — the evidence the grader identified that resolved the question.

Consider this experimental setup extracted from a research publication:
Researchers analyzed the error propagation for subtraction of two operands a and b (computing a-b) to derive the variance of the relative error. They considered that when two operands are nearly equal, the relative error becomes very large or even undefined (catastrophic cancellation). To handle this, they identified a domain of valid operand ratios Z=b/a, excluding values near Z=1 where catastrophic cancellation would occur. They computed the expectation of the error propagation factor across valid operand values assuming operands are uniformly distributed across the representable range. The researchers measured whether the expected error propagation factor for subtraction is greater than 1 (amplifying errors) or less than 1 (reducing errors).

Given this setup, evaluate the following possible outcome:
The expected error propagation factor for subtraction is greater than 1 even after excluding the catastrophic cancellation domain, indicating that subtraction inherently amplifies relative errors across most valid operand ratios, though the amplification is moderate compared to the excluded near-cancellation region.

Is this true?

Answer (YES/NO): NO